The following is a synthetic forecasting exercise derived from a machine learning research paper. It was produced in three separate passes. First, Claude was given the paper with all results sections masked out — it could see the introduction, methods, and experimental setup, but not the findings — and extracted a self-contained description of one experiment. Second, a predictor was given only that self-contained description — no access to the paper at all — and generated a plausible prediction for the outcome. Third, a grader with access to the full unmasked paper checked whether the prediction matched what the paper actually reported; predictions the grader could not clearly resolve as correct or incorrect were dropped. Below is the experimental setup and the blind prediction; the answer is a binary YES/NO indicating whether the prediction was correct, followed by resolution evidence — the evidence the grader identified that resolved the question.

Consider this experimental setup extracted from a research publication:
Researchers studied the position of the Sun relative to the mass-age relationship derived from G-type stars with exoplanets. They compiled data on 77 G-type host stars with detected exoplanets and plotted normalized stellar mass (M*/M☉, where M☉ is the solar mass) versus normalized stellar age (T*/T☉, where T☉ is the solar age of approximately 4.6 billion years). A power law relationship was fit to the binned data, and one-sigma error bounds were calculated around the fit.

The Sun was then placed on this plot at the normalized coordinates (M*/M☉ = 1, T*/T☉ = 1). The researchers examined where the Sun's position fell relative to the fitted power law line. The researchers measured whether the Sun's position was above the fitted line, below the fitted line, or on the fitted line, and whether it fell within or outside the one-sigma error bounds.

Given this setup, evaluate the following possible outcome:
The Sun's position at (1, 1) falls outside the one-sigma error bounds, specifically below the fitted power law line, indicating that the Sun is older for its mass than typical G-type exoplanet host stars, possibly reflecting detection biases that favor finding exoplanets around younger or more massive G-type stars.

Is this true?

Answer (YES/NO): NO